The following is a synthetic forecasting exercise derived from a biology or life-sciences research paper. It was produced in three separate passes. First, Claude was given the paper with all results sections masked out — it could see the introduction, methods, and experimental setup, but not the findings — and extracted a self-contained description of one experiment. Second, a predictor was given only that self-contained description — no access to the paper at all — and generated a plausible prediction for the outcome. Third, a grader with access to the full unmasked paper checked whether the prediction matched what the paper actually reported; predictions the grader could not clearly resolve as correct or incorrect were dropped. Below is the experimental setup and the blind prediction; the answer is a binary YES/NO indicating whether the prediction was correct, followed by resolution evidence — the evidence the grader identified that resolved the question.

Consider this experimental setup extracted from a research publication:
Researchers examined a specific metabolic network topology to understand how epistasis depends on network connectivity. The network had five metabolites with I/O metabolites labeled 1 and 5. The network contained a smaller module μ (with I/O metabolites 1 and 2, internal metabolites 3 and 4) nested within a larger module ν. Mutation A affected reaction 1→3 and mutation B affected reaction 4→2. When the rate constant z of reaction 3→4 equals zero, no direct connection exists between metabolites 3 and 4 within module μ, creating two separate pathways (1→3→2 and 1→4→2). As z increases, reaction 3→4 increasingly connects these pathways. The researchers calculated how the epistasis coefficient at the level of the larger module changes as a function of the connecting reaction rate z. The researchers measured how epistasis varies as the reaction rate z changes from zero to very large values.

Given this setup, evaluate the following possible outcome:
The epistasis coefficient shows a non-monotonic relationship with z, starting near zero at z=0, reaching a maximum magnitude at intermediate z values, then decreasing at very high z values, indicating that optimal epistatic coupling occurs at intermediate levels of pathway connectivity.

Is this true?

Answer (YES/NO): NO